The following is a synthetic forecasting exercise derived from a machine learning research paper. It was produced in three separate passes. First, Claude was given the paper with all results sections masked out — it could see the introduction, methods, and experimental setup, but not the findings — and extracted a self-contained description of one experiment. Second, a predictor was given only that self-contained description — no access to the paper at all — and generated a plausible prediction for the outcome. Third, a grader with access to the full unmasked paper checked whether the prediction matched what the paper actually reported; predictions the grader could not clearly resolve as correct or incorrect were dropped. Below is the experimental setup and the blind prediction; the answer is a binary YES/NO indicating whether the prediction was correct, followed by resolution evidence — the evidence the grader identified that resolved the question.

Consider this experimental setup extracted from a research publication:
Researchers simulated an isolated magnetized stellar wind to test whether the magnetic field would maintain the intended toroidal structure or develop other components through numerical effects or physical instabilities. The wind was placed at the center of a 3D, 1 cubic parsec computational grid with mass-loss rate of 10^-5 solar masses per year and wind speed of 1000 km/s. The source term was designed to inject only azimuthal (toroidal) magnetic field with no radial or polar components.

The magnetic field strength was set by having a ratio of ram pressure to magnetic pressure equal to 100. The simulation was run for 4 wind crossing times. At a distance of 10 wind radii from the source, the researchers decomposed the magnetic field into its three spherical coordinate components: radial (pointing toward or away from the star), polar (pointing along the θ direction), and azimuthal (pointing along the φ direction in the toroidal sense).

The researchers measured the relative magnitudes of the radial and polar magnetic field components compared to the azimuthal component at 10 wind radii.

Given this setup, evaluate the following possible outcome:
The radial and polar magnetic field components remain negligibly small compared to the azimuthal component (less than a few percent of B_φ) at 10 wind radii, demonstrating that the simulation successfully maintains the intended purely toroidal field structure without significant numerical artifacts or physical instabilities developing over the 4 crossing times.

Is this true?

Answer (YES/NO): YES